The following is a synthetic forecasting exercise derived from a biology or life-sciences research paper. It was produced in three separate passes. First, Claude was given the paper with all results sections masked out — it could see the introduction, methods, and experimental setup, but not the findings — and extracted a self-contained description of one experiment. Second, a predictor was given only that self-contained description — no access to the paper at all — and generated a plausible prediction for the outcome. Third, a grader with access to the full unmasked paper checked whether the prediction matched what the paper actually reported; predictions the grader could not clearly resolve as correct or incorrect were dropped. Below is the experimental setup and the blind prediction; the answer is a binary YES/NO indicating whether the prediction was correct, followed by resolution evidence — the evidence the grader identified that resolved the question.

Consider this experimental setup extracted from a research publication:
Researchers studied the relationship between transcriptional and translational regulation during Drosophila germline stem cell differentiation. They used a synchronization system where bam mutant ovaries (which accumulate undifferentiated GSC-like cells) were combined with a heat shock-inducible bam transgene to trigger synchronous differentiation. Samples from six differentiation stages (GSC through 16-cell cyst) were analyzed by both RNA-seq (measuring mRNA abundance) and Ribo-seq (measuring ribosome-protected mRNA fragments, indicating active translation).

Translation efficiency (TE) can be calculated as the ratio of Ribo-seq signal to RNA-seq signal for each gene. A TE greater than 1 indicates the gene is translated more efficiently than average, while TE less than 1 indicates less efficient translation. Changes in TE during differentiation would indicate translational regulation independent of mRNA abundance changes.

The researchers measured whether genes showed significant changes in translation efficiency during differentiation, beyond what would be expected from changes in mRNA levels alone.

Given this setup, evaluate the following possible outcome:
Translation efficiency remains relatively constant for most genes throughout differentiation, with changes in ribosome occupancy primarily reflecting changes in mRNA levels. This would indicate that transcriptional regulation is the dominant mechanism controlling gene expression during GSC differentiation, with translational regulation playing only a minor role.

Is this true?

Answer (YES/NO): NO